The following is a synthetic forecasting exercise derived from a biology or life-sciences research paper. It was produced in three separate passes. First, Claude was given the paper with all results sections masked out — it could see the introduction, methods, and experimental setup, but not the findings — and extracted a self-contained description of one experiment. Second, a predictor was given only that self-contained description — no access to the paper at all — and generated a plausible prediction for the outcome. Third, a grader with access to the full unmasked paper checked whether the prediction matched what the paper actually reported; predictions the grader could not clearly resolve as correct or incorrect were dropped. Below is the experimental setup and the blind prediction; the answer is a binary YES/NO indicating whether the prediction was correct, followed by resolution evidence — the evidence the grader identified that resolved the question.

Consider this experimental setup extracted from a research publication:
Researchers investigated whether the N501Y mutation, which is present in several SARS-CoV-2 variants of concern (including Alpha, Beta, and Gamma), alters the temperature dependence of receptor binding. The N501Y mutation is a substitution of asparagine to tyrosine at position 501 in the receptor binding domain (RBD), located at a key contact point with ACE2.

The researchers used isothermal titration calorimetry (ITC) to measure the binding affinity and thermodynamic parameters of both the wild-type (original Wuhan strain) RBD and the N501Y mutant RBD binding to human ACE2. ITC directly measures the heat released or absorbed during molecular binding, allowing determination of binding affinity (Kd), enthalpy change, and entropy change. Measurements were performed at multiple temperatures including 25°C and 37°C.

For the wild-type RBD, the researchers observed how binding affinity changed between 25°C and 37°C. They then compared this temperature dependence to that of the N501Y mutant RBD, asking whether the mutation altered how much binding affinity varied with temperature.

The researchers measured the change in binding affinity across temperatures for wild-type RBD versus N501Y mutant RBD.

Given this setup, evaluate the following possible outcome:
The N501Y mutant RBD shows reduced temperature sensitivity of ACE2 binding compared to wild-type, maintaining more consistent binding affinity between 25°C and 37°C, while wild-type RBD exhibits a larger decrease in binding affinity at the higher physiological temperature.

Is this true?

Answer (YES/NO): NO